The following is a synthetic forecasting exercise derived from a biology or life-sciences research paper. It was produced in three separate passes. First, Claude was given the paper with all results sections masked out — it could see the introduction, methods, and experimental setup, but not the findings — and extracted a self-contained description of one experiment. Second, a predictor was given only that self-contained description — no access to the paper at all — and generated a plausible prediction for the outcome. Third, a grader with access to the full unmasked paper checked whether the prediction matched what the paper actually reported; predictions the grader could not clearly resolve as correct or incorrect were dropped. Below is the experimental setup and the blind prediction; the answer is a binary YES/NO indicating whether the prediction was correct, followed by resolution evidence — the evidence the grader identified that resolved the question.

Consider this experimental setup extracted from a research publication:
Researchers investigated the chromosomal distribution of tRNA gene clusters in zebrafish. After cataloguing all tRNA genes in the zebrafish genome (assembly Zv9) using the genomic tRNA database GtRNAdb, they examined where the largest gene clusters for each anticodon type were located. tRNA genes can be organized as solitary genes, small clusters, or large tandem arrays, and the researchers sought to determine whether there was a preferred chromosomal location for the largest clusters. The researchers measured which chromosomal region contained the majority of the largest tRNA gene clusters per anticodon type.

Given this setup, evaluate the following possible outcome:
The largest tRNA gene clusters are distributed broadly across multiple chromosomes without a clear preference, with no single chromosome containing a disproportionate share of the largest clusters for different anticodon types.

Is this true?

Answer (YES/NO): NO